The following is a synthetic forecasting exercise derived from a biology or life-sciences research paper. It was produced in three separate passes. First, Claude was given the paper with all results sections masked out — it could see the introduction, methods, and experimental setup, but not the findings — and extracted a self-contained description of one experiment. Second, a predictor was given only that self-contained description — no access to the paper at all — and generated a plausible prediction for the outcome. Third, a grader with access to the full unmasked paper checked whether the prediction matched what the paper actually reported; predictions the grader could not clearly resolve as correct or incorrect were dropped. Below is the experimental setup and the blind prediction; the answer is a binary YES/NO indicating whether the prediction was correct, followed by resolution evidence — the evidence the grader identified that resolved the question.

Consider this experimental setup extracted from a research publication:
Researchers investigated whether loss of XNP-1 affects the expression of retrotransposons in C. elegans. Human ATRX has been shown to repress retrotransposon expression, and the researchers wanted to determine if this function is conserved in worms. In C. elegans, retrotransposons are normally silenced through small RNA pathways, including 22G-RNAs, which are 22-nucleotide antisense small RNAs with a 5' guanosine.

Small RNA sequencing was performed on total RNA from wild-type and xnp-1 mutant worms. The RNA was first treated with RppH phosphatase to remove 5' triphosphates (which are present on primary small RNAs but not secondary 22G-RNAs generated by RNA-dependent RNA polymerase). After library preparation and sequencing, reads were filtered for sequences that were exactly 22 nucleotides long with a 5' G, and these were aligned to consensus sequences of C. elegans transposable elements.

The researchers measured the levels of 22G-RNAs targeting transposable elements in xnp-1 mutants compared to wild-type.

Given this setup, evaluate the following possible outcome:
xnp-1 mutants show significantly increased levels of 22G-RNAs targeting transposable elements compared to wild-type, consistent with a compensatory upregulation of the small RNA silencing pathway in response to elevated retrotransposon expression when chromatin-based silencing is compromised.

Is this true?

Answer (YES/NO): NO